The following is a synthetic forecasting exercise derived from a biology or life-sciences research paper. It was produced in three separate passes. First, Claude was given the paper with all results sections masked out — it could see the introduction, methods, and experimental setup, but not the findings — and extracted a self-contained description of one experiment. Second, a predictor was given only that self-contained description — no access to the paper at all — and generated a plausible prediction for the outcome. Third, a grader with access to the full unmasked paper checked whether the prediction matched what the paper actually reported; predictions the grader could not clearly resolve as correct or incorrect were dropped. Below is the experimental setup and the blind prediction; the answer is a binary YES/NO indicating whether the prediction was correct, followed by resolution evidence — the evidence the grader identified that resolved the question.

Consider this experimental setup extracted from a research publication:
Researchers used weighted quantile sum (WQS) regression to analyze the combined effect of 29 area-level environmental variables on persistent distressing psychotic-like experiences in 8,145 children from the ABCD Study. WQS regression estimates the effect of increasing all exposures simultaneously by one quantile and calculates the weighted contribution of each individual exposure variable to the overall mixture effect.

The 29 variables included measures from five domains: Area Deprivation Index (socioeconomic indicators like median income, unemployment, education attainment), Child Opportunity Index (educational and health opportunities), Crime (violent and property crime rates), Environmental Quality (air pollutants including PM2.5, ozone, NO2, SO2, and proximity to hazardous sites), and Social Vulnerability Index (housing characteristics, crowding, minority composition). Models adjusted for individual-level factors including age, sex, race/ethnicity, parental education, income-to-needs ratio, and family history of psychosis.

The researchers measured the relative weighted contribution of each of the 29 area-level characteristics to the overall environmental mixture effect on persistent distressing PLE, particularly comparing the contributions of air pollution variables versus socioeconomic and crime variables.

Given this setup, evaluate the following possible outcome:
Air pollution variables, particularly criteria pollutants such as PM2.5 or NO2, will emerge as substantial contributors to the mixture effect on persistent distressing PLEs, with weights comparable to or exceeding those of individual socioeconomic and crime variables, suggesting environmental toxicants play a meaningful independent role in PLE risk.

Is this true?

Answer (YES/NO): NO